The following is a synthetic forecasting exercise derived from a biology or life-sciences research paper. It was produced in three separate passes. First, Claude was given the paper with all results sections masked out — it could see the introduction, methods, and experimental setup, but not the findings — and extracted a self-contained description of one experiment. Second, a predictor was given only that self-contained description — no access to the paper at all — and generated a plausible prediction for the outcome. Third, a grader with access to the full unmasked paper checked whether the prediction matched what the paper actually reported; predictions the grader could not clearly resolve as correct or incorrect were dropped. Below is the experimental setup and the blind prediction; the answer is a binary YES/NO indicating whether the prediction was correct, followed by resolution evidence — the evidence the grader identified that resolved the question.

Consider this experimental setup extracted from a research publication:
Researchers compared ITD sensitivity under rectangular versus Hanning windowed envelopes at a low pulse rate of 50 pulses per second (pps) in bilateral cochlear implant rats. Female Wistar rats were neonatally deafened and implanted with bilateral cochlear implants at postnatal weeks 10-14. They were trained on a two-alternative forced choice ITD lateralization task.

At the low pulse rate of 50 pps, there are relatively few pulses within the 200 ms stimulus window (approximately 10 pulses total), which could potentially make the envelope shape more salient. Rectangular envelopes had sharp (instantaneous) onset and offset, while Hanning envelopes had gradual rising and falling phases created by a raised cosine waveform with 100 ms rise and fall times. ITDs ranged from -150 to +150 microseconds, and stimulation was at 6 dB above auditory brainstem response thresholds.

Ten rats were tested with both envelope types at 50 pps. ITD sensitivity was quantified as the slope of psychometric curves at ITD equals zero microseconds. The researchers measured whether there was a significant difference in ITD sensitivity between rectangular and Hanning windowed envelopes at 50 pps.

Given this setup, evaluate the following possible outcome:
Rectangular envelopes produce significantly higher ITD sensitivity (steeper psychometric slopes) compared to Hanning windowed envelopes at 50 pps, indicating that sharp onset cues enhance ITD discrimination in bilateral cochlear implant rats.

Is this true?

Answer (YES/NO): NO